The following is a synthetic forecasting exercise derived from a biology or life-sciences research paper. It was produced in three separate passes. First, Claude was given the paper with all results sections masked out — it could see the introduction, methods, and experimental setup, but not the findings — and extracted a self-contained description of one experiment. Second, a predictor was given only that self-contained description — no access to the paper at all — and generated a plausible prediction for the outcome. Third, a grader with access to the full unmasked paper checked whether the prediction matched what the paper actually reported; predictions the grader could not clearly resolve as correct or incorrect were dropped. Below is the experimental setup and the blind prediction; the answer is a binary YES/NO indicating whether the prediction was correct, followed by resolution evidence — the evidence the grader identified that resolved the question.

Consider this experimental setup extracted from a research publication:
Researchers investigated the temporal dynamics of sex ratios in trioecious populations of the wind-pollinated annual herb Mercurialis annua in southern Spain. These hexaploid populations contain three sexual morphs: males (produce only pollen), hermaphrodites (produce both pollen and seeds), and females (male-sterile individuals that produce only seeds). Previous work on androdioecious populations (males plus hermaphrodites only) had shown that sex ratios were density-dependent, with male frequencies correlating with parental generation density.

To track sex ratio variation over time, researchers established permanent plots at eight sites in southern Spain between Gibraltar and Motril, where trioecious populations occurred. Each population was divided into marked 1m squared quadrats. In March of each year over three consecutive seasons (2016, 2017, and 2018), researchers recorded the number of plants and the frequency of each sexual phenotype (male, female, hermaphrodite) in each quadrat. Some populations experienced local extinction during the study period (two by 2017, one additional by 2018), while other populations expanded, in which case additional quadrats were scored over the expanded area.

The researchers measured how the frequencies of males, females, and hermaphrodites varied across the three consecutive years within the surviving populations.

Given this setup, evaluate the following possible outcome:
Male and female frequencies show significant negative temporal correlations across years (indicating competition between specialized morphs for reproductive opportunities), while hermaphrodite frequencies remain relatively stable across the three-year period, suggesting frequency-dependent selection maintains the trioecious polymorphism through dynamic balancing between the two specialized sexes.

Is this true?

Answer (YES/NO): NO